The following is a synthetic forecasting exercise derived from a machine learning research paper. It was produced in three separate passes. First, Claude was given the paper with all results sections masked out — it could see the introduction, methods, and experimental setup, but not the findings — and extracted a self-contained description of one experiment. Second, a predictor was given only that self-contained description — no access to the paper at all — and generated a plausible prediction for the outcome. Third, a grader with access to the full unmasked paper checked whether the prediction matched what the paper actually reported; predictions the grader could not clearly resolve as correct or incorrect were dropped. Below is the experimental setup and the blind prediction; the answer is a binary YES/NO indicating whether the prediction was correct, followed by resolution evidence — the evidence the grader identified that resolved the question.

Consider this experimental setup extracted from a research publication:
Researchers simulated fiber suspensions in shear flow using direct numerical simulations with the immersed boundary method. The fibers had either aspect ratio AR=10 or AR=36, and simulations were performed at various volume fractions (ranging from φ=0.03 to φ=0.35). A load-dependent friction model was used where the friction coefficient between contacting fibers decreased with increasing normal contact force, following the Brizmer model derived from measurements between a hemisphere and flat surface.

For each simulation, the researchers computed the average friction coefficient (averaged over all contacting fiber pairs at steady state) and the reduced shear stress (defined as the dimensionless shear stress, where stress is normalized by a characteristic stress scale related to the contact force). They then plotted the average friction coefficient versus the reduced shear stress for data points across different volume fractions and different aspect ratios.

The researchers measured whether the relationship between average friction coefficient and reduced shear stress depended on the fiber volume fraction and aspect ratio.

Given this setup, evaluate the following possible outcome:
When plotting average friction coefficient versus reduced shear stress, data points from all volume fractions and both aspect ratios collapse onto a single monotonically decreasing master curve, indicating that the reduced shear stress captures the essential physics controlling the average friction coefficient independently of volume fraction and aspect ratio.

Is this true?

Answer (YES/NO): YES